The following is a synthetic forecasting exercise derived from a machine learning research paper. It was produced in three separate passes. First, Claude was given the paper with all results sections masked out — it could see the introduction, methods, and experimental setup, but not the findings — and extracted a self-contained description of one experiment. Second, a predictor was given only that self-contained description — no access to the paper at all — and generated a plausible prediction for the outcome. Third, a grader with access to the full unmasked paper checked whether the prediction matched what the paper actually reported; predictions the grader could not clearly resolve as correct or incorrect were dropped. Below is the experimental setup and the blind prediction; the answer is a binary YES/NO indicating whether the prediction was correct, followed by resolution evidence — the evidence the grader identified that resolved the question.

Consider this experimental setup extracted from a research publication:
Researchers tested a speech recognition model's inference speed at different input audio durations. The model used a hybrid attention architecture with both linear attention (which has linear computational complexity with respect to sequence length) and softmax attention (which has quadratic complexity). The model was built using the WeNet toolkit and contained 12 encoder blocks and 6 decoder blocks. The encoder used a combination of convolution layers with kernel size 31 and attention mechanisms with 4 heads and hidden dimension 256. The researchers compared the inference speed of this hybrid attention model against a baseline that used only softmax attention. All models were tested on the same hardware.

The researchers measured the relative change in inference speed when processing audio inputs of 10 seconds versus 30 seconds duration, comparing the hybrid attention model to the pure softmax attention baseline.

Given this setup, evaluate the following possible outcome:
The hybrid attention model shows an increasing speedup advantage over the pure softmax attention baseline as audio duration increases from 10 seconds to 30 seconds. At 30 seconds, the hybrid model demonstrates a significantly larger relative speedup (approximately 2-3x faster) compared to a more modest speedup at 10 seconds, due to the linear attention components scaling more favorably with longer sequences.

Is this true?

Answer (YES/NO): NO